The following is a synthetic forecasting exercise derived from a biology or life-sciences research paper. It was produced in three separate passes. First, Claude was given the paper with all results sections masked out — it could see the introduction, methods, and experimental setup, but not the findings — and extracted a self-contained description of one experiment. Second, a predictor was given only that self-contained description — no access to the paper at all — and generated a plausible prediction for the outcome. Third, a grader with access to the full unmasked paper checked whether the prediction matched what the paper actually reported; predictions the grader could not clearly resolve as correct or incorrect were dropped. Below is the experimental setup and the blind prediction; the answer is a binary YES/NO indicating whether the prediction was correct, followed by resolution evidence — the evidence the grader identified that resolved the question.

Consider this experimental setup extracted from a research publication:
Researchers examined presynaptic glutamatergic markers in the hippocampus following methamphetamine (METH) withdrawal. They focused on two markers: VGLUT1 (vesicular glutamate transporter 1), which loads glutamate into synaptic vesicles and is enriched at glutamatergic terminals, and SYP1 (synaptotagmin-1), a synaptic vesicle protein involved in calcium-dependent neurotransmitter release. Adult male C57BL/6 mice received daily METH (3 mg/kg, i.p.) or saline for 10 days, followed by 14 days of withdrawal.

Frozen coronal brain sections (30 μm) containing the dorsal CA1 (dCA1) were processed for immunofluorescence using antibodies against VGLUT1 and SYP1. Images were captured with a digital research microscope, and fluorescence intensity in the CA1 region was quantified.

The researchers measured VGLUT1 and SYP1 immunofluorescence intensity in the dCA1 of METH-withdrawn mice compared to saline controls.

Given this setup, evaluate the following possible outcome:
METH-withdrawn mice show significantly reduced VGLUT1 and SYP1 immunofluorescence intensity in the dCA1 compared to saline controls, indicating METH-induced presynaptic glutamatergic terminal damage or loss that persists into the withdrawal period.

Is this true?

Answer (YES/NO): NO